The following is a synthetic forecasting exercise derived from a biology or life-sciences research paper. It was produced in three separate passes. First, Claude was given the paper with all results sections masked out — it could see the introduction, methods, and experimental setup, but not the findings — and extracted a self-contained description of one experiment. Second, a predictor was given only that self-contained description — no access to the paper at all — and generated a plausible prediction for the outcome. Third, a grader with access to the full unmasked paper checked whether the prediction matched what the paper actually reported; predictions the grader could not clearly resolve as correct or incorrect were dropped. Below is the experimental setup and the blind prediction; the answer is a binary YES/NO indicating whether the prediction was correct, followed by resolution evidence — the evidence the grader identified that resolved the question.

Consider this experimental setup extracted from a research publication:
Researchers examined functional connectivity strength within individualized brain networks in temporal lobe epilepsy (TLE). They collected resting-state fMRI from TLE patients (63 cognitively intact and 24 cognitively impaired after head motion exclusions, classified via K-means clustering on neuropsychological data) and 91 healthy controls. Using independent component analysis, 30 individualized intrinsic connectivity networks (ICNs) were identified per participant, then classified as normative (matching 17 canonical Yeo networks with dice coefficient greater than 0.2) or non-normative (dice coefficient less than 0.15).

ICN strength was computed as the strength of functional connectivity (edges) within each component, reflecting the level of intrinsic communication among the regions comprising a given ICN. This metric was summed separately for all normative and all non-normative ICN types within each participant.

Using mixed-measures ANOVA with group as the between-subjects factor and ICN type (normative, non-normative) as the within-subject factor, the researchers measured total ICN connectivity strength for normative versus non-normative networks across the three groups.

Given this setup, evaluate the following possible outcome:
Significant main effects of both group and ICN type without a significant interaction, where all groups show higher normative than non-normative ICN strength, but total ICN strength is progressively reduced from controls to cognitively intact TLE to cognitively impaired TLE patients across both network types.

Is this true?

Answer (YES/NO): NO